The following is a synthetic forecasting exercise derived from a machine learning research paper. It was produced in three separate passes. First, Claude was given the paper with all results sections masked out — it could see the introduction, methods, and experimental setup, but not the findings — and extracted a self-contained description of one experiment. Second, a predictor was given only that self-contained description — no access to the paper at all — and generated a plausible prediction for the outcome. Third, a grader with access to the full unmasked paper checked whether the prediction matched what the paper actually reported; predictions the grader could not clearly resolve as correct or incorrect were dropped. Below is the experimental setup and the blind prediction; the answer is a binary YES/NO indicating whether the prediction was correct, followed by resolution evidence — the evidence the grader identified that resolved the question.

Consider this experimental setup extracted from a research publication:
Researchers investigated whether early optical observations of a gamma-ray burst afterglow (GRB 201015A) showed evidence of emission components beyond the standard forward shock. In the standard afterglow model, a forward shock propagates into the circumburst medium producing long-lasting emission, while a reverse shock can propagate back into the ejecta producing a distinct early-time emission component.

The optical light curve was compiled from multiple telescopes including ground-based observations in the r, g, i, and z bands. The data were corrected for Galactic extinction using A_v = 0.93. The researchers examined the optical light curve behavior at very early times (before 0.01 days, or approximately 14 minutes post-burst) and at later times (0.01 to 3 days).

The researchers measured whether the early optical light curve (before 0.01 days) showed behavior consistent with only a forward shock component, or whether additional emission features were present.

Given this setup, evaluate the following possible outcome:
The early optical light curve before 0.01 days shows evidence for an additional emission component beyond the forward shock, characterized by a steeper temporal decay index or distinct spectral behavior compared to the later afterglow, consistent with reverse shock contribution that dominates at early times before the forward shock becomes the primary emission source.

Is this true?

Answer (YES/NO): YES